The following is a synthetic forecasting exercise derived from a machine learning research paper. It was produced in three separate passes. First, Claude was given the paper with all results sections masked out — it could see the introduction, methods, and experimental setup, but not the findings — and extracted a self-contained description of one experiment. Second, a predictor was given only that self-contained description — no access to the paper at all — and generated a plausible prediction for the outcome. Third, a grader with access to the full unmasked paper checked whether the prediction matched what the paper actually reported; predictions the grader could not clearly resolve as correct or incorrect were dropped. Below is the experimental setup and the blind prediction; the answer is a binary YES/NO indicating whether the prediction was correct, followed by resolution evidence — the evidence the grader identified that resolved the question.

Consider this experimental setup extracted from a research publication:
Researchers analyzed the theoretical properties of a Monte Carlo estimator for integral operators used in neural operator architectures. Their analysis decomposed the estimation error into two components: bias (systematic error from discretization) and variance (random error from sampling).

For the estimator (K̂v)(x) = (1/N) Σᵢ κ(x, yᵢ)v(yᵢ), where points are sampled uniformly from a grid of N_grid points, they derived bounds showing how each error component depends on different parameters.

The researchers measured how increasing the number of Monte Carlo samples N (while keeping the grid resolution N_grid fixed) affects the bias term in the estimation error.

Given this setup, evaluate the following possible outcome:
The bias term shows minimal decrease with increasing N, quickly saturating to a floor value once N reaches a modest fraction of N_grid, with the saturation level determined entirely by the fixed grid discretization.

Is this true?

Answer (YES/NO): NO